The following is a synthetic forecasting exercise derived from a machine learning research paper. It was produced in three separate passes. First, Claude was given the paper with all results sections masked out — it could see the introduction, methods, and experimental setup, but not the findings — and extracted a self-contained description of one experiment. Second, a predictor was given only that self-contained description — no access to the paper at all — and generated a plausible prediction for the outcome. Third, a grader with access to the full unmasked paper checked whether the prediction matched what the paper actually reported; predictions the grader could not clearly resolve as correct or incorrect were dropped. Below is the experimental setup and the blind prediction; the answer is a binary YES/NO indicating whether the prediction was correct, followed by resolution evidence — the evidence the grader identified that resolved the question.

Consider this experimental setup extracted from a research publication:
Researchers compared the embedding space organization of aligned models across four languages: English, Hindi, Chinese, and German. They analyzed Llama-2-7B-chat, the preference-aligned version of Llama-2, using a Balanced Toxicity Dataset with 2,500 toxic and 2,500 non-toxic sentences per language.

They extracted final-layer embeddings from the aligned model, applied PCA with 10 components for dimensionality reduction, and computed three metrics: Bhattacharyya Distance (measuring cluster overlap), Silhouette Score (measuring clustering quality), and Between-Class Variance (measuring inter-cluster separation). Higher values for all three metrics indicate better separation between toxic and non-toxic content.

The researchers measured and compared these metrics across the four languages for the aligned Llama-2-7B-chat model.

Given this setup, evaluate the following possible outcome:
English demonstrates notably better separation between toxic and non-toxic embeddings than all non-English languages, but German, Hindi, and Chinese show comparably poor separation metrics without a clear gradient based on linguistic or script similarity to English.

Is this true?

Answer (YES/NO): NO